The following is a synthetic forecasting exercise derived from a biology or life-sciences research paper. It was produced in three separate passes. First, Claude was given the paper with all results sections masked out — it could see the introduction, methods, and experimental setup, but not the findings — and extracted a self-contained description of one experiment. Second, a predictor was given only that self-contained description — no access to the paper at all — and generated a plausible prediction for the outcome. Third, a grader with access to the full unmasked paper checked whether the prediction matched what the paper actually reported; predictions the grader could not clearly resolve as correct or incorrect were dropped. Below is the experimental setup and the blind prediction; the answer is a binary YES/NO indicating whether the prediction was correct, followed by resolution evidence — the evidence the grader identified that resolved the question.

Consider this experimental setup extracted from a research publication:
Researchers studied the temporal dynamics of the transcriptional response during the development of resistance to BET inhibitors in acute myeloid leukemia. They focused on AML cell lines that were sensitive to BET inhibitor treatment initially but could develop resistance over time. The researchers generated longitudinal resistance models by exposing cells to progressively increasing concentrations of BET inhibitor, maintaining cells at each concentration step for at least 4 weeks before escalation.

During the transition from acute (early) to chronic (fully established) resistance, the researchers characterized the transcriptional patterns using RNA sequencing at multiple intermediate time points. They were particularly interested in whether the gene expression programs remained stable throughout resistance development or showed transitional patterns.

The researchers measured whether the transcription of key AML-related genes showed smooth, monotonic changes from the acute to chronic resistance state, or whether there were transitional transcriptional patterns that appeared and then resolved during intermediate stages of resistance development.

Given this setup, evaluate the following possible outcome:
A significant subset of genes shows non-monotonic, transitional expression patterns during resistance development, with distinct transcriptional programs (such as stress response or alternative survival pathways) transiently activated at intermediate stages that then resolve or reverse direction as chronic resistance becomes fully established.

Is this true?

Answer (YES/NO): YES